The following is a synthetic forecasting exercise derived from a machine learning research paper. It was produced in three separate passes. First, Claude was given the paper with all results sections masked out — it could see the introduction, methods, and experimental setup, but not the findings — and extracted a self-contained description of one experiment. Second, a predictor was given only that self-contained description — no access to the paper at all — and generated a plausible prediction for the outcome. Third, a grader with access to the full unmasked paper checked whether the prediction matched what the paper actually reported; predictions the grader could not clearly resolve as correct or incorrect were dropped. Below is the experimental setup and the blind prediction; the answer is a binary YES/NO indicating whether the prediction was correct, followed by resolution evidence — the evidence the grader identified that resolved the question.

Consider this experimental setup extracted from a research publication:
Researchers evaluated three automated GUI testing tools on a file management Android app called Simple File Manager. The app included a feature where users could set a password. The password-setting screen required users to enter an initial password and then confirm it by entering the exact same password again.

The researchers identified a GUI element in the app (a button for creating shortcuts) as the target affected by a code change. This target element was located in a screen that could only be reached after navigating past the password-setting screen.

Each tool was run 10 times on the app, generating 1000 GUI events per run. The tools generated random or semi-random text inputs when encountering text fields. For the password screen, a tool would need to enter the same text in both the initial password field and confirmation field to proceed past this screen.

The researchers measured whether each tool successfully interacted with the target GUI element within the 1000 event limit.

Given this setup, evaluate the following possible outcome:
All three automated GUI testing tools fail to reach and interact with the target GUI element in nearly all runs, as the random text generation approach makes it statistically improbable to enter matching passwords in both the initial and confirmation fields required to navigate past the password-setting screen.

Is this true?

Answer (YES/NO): NO